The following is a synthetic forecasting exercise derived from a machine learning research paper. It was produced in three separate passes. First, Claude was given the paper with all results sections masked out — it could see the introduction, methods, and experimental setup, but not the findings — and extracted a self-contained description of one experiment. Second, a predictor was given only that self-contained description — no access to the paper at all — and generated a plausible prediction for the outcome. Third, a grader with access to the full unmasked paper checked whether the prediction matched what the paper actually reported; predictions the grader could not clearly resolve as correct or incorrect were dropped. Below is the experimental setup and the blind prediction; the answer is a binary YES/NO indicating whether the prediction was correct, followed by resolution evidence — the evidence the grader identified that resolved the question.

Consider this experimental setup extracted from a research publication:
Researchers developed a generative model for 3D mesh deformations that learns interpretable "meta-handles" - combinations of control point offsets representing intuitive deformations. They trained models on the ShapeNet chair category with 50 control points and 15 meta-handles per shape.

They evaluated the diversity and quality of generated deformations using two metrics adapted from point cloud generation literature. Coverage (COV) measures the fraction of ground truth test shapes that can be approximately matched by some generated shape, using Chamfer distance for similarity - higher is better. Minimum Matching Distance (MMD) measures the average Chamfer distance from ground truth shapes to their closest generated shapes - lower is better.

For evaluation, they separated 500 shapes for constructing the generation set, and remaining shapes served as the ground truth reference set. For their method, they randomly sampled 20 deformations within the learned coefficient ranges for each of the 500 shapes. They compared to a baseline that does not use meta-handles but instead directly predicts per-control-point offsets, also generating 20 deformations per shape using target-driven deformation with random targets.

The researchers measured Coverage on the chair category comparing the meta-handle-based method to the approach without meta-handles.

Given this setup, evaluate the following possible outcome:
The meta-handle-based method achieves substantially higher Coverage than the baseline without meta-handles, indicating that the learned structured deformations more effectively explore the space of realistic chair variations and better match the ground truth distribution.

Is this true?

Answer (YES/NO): YES